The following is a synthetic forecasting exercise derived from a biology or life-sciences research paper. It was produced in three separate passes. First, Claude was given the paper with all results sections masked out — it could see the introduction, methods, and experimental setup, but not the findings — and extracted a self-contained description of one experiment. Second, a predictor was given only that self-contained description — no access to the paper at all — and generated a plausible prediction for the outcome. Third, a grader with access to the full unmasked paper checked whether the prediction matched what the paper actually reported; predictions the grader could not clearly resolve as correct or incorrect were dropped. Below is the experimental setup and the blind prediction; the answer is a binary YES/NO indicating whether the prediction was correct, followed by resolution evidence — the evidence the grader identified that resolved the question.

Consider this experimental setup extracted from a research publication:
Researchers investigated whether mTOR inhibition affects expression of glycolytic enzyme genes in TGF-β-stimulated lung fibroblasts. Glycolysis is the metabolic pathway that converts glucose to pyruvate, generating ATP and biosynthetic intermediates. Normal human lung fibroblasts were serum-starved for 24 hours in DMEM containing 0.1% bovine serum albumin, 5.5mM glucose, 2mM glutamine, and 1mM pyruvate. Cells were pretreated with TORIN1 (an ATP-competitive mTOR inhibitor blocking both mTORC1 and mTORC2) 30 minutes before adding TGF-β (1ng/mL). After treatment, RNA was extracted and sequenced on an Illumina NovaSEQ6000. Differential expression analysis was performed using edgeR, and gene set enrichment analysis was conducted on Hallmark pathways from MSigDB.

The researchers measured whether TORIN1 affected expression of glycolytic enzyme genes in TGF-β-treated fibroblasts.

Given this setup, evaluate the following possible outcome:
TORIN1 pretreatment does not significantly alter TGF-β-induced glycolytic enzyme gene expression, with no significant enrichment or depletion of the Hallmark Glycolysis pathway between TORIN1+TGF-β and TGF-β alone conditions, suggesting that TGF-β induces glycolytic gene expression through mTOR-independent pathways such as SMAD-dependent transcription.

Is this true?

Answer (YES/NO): NO